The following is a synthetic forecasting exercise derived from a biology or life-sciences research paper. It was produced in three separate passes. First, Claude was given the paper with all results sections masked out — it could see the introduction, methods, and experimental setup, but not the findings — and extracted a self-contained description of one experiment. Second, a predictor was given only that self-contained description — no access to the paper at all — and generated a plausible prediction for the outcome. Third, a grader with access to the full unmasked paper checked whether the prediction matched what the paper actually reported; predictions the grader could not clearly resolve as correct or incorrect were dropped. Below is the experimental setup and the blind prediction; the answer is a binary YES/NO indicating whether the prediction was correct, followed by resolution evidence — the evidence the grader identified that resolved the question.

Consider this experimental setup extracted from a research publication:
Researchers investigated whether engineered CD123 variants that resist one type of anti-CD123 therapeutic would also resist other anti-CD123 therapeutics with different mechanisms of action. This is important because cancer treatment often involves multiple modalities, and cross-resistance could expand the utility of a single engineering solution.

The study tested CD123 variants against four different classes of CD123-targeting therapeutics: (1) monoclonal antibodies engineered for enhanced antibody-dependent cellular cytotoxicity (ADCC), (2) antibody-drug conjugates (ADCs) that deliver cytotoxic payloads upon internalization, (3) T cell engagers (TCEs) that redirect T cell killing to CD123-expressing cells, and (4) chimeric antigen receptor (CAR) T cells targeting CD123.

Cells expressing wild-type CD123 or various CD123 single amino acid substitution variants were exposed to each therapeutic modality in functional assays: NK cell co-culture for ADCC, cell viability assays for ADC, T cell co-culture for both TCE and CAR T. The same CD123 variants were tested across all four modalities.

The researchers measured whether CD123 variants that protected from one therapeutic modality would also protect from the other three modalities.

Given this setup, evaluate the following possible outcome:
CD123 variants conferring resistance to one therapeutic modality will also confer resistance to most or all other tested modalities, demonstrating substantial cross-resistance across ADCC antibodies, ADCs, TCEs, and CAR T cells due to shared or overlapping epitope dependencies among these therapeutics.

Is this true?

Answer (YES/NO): YES